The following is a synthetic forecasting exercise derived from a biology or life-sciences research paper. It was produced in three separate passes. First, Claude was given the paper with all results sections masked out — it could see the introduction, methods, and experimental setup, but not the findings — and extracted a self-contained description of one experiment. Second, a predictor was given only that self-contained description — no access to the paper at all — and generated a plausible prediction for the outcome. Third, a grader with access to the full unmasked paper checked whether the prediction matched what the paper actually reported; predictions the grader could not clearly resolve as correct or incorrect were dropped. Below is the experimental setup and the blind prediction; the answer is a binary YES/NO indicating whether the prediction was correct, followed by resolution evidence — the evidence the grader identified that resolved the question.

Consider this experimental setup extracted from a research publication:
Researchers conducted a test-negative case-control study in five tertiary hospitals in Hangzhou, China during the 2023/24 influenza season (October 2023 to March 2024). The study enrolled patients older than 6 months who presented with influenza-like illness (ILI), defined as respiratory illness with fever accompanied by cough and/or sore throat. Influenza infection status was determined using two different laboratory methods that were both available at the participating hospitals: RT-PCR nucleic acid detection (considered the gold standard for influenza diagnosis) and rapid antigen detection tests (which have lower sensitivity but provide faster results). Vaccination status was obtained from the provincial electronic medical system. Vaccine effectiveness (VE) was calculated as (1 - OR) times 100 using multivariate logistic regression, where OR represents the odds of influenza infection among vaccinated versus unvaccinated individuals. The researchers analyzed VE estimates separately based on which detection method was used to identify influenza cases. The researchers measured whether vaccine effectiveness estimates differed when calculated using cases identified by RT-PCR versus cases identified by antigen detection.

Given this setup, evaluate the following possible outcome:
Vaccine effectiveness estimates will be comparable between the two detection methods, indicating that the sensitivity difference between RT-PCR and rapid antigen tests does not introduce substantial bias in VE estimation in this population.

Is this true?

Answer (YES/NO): YES